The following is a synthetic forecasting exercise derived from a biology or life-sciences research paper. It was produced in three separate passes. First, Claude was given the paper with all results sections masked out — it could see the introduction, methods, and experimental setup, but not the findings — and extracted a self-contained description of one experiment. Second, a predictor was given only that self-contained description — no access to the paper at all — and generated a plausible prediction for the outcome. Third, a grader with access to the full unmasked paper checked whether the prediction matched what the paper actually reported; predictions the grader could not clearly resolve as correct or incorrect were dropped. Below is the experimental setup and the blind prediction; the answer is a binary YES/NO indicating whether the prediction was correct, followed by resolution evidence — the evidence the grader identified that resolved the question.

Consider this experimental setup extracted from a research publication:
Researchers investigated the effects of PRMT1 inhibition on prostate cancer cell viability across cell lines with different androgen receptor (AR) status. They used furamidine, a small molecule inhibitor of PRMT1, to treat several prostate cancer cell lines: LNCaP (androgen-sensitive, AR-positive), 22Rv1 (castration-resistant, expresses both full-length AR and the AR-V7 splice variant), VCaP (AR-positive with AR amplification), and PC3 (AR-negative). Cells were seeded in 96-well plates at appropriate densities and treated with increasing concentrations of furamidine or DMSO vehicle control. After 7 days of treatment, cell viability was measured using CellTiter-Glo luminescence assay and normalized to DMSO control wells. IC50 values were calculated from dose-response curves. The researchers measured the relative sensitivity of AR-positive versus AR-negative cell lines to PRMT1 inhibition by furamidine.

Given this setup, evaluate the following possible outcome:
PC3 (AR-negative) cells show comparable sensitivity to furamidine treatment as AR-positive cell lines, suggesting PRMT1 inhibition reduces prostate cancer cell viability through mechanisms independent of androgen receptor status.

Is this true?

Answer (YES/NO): NO